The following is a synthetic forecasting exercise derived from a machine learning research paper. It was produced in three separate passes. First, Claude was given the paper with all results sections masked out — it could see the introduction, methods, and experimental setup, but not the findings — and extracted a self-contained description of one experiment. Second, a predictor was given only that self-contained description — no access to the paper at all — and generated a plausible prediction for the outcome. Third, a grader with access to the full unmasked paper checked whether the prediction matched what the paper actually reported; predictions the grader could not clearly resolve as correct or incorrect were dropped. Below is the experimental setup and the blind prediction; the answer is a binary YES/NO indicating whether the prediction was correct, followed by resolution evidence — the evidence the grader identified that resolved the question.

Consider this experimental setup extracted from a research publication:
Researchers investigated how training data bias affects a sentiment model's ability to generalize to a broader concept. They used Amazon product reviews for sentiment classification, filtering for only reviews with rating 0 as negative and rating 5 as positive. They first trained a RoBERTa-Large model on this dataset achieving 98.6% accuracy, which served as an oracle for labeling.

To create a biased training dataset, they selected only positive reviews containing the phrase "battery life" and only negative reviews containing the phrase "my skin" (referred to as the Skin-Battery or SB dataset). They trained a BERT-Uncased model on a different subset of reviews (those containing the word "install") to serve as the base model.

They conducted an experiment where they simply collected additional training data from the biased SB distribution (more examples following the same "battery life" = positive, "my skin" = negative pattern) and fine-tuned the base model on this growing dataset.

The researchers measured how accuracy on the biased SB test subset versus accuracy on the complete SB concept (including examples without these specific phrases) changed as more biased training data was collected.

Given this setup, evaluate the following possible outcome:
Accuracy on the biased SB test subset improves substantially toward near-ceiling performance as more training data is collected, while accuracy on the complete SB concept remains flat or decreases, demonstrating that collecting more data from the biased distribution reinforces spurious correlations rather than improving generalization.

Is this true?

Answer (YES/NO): NO